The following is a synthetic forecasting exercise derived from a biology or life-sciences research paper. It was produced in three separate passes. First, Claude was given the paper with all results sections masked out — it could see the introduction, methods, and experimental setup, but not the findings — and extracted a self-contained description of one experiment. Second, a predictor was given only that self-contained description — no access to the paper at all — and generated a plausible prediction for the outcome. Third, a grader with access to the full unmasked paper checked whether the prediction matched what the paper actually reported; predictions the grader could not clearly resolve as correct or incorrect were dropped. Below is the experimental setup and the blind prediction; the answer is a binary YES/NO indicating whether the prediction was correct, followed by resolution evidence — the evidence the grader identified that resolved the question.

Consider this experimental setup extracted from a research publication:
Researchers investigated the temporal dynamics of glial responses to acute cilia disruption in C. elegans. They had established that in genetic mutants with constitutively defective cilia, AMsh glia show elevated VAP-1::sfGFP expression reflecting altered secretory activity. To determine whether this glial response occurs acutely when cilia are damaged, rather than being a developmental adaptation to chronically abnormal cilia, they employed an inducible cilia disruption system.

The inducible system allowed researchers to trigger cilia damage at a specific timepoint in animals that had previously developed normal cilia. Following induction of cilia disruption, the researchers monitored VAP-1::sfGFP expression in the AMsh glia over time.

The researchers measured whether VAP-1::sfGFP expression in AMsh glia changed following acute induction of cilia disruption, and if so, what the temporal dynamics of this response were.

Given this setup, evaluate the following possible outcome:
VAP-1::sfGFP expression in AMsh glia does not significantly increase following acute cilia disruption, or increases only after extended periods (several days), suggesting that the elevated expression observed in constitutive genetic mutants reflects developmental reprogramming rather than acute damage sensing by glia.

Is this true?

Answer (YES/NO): NO